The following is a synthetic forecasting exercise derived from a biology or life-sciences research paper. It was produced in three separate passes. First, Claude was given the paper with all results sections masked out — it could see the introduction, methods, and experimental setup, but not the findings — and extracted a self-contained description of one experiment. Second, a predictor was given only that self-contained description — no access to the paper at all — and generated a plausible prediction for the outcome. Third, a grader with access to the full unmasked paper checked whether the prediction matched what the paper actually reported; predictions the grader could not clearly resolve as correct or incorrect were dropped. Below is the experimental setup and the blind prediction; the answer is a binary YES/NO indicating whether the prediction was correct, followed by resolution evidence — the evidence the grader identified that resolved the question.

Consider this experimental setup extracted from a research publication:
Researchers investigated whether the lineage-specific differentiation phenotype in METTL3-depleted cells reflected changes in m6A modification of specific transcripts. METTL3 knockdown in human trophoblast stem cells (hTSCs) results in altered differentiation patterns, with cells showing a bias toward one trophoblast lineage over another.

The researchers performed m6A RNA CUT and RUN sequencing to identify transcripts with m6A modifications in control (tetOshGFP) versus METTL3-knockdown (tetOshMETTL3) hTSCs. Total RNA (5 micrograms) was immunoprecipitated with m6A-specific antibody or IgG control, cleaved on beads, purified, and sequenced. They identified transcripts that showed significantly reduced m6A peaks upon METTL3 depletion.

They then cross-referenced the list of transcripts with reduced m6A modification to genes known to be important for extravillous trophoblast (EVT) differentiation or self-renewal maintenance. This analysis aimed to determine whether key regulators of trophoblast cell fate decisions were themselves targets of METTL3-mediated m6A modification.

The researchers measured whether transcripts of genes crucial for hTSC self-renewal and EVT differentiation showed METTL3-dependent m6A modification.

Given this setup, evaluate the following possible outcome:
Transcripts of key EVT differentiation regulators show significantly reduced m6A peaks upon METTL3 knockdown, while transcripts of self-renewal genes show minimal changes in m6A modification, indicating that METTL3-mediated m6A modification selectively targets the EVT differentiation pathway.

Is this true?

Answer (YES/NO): NO